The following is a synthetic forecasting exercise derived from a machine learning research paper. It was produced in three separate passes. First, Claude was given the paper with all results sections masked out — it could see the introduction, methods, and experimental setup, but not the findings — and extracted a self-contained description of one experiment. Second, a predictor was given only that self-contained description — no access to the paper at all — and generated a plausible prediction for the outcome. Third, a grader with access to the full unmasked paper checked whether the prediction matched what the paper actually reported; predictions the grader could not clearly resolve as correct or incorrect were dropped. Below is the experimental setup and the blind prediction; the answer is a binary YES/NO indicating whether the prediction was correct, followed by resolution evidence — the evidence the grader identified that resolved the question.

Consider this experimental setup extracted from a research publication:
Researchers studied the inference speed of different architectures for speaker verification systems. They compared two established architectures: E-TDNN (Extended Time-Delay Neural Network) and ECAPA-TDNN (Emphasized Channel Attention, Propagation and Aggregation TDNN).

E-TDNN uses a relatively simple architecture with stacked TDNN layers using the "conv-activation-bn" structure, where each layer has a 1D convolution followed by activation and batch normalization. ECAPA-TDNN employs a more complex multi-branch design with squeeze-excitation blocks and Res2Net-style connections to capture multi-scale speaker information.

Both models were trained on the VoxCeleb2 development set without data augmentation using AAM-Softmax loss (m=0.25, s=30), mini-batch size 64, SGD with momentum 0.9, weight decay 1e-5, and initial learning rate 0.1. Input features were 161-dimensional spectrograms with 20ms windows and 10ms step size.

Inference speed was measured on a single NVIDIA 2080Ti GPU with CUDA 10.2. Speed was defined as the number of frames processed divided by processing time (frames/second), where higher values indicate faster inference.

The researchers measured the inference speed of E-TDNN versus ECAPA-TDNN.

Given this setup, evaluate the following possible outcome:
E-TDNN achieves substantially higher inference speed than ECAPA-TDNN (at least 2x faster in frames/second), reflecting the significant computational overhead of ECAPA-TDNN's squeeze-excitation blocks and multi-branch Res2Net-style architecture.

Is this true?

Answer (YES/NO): YES